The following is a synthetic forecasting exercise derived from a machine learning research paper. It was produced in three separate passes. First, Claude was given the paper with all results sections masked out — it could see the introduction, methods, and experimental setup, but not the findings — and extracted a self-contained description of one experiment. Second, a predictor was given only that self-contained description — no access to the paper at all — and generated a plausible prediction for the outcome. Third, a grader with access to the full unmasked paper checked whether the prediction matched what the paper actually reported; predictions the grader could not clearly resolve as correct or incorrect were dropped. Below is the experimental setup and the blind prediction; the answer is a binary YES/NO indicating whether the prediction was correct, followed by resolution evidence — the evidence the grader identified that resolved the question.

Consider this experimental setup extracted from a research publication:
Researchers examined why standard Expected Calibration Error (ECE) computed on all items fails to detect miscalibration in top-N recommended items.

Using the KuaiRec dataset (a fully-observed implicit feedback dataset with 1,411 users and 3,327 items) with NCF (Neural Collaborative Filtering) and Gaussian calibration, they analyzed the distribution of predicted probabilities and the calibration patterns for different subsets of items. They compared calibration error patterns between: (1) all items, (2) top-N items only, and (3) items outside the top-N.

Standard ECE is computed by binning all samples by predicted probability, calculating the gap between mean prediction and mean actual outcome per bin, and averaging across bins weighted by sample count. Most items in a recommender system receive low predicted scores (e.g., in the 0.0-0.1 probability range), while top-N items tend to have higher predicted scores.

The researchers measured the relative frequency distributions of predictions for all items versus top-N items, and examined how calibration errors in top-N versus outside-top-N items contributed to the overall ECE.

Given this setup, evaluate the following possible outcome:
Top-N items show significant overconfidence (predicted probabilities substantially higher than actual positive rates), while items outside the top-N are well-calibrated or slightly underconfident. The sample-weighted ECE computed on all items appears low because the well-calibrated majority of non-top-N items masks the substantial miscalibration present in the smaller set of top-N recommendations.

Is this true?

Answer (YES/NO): NO